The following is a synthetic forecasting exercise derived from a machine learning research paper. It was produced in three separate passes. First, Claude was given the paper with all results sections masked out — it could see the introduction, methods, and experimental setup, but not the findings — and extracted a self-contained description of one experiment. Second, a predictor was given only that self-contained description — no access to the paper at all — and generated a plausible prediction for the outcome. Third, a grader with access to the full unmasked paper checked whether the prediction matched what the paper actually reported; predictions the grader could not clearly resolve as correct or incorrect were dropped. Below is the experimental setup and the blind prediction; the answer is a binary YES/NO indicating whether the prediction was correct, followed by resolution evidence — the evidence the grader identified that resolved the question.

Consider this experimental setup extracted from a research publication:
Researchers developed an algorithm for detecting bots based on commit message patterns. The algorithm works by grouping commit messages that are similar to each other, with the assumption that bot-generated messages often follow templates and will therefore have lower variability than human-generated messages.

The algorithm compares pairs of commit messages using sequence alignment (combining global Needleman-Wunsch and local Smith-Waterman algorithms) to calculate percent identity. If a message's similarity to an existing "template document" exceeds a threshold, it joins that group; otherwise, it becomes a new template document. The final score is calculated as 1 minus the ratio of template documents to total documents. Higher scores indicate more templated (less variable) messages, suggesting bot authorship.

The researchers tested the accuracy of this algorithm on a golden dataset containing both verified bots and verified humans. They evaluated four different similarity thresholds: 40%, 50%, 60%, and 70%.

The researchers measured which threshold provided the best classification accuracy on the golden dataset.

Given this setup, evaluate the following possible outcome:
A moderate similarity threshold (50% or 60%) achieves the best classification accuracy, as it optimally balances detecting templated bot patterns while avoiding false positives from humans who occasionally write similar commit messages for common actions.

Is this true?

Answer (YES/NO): NO